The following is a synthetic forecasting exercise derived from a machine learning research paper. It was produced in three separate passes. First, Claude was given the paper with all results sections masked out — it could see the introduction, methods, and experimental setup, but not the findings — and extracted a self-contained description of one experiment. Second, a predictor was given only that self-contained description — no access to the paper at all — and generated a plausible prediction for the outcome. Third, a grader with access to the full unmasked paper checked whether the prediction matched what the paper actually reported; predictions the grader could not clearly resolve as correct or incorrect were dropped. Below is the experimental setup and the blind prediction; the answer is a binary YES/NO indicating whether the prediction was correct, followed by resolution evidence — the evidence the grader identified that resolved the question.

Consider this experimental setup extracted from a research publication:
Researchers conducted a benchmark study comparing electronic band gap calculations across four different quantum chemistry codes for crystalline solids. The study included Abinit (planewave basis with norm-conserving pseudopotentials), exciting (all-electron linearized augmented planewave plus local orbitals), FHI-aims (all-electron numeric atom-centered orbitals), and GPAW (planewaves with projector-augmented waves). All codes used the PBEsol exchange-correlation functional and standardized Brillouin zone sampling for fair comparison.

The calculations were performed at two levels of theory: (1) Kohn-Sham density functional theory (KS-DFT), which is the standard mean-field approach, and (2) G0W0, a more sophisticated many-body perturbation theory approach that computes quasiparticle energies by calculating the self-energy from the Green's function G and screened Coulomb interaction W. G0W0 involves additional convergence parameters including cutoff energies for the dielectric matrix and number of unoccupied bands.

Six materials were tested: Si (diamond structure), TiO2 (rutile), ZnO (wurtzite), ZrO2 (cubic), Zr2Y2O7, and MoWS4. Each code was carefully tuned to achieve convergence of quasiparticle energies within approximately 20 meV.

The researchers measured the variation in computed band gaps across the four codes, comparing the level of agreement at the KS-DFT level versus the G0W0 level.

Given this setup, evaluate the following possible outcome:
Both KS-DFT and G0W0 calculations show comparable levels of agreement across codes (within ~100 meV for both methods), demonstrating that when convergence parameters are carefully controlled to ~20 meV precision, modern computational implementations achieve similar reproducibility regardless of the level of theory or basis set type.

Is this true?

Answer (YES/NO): NO